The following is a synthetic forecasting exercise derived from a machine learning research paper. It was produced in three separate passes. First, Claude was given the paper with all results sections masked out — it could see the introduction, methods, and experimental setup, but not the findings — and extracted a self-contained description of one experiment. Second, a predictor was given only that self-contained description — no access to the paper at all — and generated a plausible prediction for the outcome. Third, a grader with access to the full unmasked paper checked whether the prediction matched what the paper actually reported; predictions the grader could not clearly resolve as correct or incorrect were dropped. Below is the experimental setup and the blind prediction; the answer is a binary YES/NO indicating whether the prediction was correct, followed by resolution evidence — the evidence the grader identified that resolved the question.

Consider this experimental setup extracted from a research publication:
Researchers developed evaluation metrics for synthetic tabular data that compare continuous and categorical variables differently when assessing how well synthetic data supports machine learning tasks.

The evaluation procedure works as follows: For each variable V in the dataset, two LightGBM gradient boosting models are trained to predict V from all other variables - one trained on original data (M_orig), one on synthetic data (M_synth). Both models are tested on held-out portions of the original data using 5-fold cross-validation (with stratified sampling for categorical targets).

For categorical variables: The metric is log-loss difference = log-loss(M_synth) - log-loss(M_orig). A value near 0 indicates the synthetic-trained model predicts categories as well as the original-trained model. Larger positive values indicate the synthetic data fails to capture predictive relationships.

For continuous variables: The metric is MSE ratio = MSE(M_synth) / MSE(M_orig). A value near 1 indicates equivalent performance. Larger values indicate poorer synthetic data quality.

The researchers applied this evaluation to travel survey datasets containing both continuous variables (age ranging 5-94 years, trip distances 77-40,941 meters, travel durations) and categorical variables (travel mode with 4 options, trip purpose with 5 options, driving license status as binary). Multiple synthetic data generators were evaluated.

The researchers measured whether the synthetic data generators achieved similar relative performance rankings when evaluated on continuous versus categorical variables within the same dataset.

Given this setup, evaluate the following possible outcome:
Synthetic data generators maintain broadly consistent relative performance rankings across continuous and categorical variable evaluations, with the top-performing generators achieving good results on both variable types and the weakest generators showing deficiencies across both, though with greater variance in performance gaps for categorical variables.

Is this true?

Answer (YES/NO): NO